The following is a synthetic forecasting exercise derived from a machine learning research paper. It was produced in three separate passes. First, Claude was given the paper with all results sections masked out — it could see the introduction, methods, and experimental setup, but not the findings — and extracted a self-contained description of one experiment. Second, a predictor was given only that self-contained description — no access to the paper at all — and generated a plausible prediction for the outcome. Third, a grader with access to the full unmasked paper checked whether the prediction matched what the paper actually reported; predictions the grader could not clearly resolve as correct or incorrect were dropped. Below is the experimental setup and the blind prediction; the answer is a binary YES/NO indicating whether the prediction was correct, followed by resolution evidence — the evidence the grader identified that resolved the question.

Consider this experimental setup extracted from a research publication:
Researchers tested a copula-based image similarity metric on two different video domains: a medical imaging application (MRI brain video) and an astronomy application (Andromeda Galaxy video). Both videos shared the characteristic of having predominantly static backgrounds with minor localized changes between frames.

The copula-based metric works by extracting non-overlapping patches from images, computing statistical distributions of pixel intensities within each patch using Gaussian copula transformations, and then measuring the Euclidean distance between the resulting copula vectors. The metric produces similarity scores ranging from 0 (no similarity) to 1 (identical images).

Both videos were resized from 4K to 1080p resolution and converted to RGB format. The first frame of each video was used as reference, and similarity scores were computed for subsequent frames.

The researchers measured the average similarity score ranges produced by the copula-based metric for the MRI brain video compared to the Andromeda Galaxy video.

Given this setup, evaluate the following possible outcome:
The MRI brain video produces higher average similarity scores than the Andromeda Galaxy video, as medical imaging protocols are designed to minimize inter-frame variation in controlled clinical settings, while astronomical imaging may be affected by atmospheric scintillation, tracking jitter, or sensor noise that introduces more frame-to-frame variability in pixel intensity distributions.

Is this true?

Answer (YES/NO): YES